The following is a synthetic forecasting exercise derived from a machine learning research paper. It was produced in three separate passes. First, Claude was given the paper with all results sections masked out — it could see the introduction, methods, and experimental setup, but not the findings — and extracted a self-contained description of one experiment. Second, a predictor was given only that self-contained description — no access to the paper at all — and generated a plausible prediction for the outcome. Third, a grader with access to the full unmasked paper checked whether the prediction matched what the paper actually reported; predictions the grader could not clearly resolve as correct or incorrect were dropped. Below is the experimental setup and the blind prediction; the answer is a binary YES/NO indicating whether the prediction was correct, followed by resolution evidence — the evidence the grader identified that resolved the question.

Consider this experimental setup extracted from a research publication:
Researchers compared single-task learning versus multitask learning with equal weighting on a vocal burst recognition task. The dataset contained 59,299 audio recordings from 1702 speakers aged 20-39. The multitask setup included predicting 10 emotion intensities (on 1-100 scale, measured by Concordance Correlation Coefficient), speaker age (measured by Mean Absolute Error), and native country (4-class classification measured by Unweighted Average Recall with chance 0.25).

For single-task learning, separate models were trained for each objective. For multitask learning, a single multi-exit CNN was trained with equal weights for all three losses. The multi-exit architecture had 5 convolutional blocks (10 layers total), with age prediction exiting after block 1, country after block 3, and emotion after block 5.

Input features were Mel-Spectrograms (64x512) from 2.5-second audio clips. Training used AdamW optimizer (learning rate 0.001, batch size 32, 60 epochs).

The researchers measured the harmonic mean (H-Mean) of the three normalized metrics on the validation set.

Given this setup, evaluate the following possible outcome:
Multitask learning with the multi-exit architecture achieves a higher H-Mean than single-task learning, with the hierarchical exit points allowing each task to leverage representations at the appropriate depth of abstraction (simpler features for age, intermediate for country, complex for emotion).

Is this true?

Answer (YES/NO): NO